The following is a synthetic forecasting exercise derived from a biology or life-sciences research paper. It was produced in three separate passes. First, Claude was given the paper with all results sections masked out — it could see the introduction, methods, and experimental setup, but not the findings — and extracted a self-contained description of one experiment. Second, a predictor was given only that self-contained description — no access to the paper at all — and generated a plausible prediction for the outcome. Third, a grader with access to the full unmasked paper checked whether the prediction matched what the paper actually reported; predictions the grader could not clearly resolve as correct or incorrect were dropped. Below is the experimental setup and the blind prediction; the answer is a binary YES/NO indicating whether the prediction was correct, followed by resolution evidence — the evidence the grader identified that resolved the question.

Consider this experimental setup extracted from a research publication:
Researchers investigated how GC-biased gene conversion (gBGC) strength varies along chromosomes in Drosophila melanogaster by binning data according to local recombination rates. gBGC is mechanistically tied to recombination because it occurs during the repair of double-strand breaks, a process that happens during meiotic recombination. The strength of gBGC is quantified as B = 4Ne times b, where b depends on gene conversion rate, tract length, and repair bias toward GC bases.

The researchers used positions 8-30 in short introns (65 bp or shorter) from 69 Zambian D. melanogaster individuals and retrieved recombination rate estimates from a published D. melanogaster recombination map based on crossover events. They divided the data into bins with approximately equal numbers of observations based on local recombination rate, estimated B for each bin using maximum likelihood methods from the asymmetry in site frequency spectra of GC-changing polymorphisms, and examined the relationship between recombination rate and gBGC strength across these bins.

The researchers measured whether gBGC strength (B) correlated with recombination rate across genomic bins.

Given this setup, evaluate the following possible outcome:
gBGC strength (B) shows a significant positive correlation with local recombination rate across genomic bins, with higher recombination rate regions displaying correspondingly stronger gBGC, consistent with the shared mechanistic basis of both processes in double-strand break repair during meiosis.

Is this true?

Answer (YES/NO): NO